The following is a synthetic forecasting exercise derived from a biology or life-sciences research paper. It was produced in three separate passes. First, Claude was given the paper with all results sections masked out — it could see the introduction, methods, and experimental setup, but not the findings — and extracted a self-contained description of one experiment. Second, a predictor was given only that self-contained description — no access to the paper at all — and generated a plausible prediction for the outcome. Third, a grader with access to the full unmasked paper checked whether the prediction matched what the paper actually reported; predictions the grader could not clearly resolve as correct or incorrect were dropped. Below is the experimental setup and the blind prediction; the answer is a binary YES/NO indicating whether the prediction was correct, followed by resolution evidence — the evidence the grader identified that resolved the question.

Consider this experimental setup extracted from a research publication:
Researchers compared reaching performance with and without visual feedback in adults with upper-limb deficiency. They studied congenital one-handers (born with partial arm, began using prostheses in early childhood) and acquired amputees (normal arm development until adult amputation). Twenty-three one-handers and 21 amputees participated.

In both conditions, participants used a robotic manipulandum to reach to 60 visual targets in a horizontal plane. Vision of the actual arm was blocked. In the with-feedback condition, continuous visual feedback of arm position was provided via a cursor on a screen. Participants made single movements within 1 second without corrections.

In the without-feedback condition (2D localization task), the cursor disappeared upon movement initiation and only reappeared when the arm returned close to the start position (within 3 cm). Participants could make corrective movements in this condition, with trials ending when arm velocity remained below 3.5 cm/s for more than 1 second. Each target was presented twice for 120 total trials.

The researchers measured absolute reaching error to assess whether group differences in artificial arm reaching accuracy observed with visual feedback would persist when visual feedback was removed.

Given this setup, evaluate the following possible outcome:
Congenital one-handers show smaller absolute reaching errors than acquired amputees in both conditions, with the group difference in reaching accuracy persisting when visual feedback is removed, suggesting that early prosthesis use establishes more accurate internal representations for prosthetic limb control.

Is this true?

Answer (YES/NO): NO